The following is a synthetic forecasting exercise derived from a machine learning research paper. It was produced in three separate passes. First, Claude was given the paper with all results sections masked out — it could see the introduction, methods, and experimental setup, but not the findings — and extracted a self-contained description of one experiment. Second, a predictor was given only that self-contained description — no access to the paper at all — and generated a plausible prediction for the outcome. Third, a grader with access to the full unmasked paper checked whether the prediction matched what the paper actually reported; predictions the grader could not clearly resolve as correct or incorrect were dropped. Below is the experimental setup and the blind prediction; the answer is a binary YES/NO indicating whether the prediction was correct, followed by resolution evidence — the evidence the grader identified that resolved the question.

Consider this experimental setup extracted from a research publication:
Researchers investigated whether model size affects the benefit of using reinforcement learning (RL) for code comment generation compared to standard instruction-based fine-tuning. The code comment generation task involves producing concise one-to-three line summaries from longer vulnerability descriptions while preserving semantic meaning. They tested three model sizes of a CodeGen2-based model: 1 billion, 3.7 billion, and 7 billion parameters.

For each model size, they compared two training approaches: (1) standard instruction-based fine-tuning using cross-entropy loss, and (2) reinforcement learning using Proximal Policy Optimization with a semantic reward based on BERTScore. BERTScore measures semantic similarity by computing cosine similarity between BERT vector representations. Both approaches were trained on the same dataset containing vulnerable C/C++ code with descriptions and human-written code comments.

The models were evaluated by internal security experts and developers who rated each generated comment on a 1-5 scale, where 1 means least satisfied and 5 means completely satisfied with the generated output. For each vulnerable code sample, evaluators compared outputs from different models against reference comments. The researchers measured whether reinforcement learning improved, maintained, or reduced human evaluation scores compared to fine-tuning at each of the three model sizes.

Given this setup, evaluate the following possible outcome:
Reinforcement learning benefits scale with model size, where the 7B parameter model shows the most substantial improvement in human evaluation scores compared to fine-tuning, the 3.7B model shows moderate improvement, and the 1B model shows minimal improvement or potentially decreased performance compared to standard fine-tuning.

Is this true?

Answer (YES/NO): YES